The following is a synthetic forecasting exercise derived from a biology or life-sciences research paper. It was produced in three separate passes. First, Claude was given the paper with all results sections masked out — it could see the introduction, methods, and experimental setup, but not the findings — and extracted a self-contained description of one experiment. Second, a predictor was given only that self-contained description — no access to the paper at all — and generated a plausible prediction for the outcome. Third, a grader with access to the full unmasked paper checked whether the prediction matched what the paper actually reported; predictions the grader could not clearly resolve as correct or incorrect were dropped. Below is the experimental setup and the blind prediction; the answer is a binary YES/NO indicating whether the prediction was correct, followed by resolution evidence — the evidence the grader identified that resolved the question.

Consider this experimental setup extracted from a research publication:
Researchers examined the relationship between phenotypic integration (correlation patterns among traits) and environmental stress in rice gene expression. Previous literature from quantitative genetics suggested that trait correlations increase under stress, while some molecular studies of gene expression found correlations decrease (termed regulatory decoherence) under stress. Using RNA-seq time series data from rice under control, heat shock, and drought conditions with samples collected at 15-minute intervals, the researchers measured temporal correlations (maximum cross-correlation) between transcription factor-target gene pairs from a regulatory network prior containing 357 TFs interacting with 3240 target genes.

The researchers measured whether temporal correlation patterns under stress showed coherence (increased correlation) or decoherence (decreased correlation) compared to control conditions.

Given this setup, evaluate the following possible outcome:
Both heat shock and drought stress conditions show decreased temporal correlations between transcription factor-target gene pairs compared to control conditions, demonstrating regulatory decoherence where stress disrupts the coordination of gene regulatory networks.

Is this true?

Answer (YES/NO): NO